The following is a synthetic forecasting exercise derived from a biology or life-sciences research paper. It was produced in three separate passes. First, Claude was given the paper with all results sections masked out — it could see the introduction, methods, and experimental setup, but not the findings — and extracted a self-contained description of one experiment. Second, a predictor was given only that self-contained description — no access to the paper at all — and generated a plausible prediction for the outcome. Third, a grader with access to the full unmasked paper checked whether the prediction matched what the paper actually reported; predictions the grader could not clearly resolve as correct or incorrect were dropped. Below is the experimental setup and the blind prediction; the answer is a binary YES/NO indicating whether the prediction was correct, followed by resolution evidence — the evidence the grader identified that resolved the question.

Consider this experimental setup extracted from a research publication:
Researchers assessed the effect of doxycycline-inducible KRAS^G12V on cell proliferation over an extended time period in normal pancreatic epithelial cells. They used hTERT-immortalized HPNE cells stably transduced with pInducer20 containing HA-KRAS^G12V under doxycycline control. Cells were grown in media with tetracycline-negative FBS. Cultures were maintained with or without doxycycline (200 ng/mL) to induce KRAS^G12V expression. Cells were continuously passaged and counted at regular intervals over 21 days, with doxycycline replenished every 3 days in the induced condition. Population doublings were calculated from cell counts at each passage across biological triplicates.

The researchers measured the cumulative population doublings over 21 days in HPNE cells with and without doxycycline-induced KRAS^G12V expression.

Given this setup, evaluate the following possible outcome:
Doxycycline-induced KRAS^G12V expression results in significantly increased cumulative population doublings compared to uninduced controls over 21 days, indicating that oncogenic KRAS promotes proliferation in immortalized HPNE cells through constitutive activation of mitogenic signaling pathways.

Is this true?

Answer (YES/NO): YES